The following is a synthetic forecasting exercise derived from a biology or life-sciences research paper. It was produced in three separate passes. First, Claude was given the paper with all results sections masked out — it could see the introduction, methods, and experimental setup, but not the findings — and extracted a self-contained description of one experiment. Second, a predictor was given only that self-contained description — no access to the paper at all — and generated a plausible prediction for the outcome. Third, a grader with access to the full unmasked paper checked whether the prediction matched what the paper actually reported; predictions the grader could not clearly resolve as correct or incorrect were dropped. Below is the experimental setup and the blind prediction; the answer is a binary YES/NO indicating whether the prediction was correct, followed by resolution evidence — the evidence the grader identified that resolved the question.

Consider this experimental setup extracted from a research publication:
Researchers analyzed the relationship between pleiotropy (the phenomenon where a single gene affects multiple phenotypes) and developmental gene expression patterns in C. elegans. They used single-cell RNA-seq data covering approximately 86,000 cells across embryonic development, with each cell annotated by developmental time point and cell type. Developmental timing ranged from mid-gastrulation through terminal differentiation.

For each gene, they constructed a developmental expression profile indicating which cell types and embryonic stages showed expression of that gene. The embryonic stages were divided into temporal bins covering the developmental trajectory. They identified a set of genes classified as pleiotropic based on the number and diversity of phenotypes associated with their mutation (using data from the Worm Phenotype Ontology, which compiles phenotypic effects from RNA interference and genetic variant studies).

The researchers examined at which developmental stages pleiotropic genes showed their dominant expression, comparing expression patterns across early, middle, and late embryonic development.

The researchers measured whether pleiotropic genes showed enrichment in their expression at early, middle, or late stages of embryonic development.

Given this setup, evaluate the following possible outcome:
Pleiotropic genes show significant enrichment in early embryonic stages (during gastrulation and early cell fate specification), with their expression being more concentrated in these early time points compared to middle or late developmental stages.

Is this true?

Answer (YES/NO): YES